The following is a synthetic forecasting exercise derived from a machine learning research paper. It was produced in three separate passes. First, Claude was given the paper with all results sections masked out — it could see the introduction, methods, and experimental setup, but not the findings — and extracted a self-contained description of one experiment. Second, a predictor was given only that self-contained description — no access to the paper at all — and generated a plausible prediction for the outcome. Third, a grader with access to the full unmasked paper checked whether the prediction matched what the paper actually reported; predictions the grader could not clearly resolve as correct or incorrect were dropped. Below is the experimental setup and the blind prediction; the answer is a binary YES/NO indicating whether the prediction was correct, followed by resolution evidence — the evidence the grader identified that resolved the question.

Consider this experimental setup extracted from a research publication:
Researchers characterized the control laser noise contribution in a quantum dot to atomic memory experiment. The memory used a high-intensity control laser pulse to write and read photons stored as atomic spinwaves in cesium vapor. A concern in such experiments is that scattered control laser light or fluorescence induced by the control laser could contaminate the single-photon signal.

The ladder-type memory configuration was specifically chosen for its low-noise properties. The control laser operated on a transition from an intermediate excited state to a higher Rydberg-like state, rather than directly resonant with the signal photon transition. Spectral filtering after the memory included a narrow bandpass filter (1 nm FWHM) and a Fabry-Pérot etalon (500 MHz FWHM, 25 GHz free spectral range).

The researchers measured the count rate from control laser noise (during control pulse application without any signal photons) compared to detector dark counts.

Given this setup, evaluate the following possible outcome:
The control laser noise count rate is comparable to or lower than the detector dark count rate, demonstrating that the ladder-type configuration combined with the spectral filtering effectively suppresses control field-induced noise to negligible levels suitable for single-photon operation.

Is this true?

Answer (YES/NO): YES